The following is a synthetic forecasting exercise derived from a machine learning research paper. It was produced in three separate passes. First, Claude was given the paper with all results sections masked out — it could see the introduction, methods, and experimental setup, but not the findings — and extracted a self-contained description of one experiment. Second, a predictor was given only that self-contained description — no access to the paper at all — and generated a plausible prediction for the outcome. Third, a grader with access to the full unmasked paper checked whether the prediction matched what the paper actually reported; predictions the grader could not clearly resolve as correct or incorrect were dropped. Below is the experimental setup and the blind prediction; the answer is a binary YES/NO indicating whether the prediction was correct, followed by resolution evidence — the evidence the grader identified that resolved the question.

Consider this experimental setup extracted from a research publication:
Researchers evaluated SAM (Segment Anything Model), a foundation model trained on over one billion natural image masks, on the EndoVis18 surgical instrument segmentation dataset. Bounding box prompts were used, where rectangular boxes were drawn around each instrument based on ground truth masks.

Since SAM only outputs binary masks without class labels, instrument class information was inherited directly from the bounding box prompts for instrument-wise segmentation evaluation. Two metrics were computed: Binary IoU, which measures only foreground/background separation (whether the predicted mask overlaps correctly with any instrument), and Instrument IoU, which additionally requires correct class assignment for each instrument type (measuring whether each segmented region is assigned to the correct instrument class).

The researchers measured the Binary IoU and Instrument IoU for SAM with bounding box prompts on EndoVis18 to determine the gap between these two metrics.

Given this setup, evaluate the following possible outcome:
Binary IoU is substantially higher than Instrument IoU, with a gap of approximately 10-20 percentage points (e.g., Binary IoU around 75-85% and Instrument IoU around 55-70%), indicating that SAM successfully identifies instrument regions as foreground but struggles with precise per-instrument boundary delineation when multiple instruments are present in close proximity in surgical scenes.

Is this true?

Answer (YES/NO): NO